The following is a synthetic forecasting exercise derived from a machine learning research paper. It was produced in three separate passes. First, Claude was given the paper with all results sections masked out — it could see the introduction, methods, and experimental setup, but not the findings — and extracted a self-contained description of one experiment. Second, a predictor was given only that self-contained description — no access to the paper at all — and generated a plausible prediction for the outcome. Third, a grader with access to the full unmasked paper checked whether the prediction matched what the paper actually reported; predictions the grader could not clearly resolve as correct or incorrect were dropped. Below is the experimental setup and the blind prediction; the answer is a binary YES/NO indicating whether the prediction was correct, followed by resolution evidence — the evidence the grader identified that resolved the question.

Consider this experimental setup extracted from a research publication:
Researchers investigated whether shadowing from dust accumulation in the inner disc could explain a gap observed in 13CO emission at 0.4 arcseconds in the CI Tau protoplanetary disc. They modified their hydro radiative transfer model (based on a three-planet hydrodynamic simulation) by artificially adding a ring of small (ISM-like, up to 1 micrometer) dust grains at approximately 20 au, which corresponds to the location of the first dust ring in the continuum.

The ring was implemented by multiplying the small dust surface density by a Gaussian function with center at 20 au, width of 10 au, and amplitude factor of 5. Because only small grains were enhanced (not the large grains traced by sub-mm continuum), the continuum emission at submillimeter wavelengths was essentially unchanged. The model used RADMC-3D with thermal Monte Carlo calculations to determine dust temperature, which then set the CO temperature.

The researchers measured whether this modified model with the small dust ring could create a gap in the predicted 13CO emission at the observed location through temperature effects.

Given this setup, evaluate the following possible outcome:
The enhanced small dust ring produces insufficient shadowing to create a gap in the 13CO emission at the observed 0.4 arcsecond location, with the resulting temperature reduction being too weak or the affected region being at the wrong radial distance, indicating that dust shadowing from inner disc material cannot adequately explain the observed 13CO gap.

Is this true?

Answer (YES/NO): NO